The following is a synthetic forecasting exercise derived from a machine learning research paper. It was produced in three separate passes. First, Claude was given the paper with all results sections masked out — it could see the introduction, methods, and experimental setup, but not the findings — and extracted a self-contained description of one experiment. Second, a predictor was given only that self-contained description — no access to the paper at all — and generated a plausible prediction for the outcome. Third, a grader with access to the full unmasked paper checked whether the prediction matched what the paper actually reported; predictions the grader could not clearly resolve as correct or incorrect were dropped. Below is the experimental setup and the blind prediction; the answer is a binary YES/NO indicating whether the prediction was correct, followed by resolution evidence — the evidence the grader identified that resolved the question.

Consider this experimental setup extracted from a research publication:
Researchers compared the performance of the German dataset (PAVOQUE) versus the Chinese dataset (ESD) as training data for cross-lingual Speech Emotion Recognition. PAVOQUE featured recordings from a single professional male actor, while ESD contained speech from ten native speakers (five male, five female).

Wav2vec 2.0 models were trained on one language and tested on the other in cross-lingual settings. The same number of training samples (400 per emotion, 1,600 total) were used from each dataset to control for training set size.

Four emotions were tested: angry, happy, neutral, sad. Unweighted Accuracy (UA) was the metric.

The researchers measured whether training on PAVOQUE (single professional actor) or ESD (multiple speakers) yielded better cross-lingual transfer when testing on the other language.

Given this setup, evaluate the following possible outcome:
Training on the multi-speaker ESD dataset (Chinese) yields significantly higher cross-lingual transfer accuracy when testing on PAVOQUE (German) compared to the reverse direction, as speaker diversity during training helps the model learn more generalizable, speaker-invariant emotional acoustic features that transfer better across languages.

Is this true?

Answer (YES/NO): YES